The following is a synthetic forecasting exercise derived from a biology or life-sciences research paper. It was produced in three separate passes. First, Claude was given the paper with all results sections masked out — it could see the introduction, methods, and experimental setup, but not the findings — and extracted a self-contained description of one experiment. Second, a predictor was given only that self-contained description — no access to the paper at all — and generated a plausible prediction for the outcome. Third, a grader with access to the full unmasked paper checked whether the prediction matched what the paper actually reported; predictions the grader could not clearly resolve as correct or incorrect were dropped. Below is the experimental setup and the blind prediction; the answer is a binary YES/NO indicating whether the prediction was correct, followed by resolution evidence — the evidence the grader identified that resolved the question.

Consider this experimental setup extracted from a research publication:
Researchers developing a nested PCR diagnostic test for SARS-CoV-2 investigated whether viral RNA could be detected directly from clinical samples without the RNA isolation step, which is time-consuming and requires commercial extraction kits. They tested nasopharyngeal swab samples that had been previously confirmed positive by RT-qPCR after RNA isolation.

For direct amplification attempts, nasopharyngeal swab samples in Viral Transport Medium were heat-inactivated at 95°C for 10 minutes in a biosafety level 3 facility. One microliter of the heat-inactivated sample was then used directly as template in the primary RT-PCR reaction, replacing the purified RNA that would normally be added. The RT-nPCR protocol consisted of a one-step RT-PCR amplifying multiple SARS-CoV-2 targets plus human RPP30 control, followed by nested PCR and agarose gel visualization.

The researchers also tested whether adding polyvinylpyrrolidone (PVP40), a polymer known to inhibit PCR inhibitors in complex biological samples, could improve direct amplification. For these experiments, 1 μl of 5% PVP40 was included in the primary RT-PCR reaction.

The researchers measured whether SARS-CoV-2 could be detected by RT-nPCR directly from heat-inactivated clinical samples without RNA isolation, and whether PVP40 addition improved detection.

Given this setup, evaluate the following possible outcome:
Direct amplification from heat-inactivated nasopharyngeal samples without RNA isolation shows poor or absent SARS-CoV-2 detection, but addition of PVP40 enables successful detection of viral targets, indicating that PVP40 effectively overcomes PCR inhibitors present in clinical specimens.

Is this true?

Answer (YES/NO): NO